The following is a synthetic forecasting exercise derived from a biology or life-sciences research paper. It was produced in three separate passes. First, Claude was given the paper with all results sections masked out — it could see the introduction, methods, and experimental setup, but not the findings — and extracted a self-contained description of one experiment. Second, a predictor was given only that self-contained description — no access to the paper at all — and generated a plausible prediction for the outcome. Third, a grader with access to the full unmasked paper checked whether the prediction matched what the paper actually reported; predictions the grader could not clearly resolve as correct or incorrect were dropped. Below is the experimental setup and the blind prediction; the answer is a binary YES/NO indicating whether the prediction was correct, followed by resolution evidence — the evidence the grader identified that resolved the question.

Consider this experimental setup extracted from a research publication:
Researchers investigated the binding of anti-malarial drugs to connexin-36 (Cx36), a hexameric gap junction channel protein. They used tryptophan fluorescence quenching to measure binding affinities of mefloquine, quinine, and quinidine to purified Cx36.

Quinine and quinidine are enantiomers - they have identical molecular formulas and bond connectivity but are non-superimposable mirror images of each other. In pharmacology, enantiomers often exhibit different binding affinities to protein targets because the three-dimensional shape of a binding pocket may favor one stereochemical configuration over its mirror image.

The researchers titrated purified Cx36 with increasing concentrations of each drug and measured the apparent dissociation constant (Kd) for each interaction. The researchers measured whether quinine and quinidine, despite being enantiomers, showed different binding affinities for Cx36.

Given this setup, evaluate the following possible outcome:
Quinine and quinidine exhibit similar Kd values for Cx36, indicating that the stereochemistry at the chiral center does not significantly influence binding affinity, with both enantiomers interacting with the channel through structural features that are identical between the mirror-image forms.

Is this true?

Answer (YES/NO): NO